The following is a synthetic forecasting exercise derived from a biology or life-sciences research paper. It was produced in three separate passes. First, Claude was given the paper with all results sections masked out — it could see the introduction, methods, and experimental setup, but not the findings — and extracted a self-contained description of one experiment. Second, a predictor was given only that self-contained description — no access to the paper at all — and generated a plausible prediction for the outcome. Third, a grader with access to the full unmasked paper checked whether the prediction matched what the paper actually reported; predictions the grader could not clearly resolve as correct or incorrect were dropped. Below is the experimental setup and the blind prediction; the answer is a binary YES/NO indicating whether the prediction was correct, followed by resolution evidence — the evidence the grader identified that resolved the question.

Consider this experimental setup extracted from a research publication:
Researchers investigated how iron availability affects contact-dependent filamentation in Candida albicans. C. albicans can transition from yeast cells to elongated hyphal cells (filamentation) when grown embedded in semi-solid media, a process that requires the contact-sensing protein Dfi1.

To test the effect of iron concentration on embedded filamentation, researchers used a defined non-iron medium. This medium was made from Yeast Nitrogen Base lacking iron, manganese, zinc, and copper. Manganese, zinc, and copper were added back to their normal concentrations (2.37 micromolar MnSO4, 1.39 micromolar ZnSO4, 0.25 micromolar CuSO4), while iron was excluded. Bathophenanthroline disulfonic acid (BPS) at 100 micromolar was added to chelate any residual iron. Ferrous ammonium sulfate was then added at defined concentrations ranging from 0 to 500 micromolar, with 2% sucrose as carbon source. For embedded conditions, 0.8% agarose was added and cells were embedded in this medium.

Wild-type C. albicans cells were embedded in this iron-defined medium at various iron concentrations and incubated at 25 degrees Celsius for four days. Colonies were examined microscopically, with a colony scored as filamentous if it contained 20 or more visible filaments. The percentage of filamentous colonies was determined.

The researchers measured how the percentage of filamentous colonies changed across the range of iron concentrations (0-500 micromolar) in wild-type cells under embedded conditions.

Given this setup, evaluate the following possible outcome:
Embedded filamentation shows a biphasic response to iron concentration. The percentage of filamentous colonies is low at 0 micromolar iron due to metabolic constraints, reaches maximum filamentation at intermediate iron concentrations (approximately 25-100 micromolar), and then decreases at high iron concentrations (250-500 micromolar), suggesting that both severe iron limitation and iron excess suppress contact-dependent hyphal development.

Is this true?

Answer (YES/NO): NO